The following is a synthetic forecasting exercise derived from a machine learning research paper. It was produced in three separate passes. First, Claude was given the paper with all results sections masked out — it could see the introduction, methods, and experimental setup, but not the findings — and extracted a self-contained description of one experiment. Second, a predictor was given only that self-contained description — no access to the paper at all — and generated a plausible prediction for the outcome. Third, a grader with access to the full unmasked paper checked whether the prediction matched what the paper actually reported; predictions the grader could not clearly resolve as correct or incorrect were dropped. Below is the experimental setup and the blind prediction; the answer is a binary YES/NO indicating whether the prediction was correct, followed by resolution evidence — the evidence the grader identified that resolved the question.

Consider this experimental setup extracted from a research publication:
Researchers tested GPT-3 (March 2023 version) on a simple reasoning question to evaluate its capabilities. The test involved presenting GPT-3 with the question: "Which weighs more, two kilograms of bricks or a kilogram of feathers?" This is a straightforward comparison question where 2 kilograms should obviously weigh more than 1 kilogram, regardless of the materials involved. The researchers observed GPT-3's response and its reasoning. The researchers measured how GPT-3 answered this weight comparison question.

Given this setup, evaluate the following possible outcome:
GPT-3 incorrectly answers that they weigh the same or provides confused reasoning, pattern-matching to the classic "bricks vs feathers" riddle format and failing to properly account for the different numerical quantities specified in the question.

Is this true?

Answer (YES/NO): YES